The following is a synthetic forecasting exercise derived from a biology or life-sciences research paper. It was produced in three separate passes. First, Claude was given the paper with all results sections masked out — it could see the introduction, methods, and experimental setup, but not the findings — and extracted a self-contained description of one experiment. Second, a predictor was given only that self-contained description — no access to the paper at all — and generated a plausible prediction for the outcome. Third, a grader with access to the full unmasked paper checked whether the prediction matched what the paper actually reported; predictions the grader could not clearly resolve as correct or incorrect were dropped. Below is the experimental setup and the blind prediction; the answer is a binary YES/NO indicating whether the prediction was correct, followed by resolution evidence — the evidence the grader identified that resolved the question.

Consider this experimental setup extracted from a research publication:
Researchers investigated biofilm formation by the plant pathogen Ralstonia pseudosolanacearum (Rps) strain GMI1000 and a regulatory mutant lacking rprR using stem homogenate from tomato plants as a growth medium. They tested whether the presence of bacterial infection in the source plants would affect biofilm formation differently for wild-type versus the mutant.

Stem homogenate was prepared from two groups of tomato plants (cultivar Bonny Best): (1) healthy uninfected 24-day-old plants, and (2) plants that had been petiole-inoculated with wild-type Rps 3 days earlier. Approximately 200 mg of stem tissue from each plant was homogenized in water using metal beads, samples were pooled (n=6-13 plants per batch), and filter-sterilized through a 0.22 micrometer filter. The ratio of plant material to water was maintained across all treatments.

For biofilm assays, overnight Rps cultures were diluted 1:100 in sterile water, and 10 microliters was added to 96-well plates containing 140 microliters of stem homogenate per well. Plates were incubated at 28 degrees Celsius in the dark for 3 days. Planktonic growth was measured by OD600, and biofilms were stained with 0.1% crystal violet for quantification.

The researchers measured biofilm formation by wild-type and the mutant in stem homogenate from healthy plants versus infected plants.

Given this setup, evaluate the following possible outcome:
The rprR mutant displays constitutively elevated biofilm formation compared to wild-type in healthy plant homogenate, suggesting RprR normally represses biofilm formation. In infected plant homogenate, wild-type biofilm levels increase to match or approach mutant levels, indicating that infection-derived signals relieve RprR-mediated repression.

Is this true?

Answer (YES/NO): NO